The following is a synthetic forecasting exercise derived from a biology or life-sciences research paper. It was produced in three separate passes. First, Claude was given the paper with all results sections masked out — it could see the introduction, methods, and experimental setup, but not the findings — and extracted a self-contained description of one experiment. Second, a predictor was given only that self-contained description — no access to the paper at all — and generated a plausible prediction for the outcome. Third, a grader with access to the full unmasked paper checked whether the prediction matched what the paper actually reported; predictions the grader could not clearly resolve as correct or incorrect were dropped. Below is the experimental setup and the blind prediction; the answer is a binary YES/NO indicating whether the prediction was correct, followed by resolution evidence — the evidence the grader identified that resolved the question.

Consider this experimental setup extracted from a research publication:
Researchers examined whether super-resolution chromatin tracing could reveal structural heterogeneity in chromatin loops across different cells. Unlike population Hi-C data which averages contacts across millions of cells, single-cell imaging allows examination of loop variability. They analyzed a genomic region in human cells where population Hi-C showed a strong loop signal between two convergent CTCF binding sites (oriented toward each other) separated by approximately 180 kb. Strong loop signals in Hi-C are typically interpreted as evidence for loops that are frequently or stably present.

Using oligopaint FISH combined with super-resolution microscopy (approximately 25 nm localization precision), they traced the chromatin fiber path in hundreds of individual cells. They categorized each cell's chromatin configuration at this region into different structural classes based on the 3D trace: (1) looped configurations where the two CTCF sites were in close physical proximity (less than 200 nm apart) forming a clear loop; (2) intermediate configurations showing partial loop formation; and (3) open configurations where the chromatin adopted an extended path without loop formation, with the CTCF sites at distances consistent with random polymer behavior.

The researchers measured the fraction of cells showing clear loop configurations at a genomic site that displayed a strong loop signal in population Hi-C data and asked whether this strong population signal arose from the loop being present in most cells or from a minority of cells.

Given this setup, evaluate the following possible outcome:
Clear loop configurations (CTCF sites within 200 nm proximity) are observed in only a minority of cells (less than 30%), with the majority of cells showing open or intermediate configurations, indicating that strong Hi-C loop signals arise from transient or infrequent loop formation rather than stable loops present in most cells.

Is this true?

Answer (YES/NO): NO